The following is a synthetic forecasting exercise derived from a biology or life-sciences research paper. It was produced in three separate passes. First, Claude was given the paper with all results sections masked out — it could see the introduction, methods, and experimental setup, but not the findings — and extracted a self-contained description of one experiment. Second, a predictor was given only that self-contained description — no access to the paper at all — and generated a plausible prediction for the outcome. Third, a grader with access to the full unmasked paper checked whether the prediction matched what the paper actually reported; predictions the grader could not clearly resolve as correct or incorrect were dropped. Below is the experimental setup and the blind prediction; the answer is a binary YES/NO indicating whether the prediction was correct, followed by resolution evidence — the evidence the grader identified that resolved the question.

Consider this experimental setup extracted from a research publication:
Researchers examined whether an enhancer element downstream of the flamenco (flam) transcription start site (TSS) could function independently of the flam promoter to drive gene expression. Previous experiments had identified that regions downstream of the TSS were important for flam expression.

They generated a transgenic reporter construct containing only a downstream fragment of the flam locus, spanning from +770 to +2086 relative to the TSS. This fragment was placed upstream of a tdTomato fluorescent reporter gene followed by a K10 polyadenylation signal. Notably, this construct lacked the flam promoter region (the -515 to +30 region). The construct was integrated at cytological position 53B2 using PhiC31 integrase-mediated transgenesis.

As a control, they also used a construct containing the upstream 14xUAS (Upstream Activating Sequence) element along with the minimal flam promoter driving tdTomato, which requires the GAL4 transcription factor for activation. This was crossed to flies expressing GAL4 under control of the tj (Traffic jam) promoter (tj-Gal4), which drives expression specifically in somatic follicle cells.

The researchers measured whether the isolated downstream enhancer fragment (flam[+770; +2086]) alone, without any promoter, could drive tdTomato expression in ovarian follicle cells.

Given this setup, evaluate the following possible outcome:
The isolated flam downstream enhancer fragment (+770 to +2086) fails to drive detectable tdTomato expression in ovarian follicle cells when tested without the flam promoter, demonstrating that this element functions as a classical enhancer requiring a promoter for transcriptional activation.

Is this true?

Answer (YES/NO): YES